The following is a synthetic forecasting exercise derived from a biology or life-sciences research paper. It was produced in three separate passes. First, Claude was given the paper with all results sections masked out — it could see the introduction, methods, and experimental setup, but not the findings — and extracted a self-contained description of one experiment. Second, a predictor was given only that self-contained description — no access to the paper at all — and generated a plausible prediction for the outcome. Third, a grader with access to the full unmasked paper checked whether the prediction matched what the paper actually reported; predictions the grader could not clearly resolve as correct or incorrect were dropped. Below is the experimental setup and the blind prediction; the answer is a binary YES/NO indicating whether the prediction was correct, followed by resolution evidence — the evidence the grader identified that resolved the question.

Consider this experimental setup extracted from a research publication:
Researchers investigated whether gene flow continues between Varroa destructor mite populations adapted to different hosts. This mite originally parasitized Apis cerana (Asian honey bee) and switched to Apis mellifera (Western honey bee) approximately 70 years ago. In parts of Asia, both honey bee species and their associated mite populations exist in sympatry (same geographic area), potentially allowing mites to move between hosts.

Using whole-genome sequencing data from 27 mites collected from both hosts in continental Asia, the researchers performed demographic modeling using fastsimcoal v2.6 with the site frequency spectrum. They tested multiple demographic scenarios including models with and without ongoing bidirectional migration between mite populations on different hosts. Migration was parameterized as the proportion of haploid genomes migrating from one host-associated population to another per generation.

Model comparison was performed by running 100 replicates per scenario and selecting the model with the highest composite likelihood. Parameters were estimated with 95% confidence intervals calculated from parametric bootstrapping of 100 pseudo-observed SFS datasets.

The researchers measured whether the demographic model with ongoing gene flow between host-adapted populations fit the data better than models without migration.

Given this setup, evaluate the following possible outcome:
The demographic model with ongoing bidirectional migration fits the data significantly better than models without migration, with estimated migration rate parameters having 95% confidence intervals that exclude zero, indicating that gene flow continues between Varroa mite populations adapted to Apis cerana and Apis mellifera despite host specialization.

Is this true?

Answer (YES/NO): YES